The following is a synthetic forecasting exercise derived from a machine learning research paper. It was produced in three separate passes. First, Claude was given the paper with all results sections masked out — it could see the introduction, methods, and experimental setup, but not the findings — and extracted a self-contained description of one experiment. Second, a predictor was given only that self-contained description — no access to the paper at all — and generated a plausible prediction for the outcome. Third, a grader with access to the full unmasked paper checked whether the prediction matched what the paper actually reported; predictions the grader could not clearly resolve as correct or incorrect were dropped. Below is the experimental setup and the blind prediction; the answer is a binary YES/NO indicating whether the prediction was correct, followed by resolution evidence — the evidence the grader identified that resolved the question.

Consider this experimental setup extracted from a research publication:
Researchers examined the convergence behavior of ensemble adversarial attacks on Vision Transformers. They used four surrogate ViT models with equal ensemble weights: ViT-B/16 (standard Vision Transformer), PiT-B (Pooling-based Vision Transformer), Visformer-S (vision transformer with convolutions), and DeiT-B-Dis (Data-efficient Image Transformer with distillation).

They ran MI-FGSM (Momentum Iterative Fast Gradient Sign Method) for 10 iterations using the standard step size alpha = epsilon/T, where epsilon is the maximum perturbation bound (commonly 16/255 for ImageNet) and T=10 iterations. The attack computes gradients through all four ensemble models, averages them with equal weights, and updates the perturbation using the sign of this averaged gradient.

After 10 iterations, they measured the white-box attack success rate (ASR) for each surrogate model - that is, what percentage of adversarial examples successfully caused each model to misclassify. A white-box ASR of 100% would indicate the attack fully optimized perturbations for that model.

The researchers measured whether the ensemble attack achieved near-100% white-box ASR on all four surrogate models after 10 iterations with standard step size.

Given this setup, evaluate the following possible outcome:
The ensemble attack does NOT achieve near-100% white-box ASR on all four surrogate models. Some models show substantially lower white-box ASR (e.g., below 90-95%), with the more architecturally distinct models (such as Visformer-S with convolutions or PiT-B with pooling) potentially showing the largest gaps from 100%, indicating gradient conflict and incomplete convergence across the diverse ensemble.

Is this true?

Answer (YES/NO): NO